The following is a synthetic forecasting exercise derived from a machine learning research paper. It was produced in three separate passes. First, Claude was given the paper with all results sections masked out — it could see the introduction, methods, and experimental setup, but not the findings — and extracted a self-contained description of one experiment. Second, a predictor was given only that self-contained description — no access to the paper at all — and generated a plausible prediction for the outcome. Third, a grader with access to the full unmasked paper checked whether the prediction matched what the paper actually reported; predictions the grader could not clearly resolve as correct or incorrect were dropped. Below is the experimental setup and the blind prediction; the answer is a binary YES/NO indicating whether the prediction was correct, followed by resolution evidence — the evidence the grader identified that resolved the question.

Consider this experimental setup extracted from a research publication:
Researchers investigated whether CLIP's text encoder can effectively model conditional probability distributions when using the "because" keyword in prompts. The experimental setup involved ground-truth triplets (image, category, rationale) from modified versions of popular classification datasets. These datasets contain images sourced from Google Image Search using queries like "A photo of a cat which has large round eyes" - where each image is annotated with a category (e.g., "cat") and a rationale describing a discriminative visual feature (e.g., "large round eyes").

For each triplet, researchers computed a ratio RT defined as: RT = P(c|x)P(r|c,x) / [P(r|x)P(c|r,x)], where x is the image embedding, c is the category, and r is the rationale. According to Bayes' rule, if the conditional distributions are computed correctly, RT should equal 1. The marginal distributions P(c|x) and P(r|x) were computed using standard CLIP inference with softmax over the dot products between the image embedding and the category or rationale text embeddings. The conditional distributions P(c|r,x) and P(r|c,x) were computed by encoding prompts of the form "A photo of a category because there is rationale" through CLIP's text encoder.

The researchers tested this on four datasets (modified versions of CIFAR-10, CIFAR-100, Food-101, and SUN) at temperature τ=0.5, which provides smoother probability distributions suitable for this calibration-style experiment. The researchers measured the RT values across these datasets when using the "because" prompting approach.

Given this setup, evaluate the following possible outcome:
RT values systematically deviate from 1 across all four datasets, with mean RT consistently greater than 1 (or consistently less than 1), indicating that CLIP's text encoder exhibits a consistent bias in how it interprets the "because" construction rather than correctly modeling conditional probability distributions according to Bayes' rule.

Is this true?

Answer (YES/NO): YES